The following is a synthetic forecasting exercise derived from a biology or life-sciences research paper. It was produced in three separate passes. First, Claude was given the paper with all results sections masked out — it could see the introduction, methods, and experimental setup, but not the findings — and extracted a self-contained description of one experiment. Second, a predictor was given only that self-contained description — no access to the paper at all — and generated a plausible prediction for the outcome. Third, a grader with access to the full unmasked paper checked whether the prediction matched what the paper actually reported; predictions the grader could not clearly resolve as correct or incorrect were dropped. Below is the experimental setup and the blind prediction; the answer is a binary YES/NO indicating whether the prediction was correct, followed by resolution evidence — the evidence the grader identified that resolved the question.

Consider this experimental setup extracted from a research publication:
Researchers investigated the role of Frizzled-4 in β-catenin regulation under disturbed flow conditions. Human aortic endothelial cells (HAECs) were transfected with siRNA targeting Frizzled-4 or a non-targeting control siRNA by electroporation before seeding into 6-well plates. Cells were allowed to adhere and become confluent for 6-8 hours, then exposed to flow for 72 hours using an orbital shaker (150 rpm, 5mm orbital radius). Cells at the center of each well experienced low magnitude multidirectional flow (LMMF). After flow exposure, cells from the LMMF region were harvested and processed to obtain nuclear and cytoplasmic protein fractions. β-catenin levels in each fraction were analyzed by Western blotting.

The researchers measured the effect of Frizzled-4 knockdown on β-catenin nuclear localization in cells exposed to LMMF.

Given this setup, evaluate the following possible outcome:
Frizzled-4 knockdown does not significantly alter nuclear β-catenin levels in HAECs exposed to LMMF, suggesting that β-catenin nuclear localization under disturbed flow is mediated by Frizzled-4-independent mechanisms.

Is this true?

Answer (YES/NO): NO